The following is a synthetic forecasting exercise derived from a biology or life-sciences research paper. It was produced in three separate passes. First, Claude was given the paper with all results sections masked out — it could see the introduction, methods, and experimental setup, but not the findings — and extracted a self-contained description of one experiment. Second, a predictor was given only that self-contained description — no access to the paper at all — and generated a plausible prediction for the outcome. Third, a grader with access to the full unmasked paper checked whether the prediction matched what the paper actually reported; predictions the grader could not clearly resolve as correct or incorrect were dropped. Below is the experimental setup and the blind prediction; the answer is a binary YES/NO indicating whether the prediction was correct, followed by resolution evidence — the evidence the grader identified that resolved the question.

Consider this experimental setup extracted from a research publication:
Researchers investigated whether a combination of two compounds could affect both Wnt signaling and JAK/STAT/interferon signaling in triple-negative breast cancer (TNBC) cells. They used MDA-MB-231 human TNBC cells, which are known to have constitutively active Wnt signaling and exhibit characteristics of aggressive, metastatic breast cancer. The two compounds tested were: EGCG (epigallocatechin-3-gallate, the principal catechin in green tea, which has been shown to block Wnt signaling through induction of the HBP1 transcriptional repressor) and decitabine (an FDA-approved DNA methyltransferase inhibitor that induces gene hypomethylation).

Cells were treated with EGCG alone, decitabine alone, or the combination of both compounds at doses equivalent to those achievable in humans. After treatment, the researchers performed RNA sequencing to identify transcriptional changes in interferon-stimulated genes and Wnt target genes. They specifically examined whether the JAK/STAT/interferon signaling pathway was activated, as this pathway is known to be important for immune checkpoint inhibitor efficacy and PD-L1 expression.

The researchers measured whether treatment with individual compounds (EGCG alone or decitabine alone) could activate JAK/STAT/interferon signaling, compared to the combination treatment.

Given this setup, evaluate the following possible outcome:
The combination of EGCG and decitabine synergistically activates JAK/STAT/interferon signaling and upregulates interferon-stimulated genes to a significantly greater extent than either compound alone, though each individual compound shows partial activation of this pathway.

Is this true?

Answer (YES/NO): NO